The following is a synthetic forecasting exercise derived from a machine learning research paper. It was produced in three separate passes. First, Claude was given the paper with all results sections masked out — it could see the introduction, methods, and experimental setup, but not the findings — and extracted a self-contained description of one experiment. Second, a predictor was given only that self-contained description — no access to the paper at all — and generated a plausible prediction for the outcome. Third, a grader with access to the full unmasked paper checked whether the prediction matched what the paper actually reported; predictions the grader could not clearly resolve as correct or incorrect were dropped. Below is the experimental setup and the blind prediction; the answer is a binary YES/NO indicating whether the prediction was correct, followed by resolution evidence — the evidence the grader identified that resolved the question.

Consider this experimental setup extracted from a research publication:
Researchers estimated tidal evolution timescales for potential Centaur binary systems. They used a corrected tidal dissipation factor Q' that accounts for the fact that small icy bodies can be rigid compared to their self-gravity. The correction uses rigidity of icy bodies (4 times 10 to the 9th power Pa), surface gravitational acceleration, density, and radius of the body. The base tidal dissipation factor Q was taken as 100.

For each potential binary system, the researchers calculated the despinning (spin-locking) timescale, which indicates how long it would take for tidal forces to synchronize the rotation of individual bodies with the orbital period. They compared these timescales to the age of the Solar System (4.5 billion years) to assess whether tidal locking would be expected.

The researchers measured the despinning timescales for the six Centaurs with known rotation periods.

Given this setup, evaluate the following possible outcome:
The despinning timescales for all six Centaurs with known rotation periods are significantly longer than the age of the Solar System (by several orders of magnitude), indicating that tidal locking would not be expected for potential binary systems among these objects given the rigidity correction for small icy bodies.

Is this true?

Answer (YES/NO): NO